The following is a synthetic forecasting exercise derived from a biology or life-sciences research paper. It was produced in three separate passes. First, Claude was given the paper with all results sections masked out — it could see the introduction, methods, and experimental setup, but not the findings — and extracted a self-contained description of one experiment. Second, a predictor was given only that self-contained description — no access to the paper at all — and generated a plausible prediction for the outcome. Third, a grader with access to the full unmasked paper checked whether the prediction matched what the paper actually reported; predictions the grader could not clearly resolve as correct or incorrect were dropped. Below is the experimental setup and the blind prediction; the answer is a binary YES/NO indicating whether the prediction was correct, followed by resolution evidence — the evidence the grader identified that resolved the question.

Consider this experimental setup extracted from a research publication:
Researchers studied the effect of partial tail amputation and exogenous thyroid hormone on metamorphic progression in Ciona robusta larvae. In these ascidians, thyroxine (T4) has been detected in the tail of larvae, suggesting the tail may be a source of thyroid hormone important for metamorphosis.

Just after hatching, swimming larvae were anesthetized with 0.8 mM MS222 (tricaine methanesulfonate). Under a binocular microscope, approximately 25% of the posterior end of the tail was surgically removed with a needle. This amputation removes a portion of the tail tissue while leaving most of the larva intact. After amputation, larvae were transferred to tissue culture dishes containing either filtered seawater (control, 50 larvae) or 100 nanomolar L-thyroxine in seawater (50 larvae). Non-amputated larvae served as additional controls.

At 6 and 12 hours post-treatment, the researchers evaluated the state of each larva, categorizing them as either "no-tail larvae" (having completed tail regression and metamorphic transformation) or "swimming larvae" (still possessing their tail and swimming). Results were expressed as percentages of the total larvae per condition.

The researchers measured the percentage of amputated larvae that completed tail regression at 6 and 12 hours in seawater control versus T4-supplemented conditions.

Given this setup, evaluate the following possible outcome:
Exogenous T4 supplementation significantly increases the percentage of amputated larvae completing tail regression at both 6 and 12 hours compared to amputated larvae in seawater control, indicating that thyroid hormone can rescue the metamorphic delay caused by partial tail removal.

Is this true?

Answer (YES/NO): NO